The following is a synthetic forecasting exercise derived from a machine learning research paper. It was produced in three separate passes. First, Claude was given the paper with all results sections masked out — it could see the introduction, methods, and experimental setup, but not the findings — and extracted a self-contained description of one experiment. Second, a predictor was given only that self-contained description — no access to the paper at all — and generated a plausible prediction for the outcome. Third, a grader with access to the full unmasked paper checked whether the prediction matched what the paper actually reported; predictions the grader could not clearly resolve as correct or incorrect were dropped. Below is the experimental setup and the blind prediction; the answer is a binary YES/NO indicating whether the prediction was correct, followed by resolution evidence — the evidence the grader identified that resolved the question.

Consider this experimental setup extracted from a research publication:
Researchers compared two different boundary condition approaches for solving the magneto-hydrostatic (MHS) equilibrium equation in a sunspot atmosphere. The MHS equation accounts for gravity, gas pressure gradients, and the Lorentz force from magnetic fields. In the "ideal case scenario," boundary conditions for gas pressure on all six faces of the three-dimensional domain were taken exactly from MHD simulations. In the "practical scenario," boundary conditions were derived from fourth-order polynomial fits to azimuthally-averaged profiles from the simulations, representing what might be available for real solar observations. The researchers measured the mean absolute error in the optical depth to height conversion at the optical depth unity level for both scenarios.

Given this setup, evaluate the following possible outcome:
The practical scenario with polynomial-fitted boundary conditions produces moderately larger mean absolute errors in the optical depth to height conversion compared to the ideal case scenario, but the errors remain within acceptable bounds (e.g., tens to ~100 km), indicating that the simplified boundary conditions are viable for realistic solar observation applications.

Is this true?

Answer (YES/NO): YES